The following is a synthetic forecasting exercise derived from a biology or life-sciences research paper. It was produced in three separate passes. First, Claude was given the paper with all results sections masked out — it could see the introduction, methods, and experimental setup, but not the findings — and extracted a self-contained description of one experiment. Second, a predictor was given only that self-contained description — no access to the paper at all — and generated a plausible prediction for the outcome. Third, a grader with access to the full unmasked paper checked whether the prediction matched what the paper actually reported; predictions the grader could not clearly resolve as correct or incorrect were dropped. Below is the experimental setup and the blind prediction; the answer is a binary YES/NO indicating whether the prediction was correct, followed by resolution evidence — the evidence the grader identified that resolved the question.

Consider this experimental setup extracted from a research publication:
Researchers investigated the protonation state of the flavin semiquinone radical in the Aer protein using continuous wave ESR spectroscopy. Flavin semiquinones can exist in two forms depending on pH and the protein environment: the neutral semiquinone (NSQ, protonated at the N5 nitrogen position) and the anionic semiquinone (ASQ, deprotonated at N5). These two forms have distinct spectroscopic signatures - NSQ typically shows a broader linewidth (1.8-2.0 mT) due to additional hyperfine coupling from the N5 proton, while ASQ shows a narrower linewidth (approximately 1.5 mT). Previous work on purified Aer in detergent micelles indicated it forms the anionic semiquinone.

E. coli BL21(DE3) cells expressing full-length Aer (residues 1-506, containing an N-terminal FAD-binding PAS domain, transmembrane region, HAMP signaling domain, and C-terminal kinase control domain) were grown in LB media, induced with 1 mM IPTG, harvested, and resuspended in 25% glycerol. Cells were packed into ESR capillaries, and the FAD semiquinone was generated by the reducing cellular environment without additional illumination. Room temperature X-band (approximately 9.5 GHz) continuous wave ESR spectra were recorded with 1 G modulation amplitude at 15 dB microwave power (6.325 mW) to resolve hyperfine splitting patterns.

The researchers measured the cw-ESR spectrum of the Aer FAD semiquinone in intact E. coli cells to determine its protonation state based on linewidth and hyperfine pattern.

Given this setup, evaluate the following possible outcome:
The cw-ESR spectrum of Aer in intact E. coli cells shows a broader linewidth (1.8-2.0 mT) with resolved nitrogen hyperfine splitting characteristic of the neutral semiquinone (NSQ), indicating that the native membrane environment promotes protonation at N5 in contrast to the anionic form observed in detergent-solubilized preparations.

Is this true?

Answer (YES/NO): NO